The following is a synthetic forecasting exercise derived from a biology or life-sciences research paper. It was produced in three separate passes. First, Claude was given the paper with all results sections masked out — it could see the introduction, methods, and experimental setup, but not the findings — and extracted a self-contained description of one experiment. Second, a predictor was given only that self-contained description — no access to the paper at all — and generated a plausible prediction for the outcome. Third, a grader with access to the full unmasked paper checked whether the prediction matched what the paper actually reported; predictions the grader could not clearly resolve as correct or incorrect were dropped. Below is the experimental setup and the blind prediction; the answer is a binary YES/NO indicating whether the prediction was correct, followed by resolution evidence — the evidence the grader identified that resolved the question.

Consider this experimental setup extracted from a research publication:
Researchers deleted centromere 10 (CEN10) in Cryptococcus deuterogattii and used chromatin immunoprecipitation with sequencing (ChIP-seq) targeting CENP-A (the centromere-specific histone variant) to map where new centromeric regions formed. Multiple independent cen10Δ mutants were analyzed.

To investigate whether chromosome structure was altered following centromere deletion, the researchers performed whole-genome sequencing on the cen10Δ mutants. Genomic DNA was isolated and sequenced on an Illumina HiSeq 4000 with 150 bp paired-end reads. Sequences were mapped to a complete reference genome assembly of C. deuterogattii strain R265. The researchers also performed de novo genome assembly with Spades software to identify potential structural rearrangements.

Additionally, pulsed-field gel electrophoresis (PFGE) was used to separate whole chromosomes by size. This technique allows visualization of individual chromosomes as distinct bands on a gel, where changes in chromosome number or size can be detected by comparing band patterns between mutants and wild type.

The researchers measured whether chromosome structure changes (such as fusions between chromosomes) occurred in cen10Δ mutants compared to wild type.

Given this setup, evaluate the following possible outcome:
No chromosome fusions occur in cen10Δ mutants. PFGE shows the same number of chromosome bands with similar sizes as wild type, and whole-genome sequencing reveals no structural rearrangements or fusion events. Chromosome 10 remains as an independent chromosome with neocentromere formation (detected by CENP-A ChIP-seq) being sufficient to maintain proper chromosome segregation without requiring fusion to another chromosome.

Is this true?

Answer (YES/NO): NO